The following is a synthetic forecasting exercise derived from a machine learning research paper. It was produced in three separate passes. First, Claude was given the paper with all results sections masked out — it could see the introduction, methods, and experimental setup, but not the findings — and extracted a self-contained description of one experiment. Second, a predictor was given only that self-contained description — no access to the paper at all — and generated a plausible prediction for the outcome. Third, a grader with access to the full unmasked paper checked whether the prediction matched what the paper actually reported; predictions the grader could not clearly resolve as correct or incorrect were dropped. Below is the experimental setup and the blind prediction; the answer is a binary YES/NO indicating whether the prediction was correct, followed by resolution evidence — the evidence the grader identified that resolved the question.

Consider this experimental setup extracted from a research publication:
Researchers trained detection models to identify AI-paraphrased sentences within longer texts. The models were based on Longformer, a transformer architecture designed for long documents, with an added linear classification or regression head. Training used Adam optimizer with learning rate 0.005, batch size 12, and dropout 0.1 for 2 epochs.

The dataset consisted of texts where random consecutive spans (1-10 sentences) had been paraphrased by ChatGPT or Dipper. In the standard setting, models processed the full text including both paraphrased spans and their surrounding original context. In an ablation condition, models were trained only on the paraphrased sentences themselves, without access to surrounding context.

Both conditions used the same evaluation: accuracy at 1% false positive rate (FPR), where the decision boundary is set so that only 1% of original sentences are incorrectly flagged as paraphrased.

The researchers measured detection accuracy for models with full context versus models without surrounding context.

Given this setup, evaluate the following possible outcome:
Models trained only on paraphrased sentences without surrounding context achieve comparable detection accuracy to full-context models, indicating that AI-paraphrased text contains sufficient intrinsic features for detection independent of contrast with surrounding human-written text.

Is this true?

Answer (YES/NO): NO